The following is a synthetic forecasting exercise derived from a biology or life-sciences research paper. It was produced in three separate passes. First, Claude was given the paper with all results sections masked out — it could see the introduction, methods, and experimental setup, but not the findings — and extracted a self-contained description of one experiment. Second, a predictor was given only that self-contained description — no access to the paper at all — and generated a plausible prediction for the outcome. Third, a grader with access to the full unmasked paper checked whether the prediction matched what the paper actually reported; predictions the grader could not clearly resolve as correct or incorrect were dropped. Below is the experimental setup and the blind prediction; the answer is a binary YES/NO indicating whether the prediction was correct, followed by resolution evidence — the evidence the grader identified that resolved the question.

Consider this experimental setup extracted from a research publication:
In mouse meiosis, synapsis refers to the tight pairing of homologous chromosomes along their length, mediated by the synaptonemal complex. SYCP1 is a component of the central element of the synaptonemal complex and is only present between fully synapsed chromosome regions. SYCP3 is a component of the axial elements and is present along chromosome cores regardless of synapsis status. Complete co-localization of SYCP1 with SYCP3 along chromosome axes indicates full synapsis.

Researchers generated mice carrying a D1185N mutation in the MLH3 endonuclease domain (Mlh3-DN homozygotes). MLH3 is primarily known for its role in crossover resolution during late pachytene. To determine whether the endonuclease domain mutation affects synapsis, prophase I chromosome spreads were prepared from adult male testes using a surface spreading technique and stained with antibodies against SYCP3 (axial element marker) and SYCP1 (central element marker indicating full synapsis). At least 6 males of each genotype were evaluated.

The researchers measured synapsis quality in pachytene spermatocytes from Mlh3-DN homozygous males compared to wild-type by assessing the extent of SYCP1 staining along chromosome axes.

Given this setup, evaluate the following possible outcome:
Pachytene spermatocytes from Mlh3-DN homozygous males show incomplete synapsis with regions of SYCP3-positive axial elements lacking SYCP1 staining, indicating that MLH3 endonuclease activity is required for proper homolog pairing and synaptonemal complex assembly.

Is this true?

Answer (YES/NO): NO